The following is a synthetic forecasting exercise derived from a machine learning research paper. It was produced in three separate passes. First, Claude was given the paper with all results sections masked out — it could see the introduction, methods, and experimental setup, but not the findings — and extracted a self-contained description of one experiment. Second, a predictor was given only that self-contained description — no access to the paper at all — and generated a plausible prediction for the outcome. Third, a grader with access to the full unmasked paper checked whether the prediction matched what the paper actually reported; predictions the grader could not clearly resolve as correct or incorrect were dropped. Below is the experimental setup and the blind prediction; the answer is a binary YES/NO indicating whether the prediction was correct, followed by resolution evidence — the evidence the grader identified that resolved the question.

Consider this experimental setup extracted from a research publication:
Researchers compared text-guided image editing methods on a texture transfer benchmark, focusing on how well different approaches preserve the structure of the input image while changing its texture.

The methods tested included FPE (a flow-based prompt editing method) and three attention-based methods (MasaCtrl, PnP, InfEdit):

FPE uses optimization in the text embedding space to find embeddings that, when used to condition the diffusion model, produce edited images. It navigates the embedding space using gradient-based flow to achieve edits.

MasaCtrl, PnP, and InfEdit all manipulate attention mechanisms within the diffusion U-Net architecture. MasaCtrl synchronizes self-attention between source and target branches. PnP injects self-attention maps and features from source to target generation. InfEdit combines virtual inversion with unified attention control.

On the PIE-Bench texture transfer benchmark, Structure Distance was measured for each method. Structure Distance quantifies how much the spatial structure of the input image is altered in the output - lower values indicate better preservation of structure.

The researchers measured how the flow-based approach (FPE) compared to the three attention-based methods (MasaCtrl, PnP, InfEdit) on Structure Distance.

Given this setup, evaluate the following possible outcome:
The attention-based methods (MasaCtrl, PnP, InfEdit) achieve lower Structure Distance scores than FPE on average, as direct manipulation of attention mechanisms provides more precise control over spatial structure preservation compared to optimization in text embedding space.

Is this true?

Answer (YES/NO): NO